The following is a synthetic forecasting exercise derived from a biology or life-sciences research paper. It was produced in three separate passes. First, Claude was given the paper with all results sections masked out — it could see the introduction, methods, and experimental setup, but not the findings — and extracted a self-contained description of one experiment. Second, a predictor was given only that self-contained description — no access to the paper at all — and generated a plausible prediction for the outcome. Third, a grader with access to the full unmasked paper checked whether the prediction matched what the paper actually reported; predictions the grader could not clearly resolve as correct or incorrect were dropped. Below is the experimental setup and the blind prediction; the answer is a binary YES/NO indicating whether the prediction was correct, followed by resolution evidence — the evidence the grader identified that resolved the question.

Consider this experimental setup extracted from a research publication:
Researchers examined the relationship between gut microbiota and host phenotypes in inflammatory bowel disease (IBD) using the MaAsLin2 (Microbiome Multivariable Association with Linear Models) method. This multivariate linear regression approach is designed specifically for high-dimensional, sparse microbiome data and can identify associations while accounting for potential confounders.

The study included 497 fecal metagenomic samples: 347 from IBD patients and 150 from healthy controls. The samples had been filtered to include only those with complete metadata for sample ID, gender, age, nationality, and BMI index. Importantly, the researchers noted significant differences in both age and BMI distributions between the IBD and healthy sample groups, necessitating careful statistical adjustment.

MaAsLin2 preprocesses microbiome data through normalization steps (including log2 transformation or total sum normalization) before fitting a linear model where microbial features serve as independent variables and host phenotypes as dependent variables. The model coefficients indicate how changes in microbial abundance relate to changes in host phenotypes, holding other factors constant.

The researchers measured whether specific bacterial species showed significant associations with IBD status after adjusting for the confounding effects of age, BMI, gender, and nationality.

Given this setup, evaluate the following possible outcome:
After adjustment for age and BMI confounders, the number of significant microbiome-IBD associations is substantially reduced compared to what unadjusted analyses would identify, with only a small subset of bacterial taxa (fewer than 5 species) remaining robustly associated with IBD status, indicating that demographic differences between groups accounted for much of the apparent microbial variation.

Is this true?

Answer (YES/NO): NO